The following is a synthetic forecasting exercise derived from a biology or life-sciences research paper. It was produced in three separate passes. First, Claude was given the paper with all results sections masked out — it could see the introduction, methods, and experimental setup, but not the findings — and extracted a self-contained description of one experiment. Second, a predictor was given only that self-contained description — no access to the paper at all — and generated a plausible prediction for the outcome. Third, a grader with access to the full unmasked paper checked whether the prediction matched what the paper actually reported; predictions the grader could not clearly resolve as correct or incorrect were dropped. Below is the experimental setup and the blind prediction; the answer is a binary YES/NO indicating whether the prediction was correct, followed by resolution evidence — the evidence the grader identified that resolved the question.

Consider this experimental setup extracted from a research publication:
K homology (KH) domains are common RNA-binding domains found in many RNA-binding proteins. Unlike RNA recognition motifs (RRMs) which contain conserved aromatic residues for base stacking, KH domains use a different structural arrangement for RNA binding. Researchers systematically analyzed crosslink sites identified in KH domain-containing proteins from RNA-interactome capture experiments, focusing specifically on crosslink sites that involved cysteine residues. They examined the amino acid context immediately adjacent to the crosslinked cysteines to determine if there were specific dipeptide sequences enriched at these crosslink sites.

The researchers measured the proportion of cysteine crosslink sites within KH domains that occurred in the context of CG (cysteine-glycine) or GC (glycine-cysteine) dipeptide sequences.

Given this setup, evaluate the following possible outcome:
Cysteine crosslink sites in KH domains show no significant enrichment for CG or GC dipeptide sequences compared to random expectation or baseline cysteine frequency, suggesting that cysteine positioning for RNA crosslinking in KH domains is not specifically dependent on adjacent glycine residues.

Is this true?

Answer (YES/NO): NO